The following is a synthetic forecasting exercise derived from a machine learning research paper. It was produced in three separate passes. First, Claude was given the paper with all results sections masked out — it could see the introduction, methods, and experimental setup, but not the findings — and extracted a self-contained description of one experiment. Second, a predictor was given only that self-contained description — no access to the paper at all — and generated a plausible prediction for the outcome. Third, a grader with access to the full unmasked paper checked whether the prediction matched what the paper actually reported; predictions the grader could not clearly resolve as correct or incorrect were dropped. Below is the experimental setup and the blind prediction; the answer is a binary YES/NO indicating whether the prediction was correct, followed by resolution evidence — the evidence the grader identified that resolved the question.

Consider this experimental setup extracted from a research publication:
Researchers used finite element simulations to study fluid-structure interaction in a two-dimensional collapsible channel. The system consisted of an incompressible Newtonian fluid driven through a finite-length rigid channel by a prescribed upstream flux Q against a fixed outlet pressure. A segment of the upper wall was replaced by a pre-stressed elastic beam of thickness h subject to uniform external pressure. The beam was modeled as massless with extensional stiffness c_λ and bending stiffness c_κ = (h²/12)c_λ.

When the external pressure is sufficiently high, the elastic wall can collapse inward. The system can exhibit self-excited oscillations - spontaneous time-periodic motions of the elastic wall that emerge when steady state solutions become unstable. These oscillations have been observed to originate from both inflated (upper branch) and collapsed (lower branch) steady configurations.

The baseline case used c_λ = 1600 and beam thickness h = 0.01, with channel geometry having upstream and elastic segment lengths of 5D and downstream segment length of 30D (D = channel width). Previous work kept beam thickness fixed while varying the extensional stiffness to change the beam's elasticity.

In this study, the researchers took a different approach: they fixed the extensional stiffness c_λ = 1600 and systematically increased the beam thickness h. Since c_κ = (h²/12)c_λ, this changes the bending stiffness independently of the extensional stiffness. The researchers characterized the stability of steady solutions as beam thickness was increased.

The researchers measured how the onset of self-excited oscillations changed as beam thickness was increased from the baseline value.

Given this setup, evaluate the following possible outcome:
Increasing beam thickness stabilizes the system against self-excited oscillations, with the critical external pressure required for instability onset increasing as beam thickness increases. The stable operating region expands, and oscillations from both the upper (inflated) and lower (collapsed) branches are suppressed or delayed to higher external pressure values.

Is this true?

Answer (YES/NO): YES